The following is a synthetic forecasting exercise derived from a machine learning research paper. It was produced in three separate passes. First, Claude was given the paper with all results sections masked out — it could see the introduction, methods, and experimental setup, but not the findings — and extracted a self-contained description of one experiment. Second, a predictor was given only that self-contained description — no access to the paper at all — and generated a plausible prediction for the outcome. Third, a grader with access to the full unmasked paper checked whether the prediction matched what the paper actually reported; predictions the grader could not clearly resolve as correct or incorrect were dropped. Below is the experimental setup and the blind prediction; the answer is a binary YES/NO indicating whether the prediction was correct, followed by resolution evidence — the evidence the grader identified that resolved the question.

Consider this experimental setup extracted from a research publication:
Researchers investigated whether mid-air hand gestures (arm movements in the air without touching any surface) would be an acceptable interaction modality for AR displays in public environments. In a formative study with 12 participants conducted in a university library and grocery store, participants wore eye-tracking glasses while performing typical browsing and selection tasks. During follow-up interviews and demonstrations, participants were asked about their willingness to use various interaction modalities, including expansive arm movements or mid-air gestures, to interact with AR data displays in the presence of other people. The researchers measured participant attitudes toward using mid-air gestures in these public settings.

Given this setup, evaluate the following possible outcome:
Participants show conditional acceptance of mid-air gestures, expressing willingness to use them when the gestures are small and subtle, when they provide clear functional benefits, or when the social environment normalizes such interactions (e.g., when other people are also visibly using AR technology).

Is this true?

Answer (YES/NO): NO